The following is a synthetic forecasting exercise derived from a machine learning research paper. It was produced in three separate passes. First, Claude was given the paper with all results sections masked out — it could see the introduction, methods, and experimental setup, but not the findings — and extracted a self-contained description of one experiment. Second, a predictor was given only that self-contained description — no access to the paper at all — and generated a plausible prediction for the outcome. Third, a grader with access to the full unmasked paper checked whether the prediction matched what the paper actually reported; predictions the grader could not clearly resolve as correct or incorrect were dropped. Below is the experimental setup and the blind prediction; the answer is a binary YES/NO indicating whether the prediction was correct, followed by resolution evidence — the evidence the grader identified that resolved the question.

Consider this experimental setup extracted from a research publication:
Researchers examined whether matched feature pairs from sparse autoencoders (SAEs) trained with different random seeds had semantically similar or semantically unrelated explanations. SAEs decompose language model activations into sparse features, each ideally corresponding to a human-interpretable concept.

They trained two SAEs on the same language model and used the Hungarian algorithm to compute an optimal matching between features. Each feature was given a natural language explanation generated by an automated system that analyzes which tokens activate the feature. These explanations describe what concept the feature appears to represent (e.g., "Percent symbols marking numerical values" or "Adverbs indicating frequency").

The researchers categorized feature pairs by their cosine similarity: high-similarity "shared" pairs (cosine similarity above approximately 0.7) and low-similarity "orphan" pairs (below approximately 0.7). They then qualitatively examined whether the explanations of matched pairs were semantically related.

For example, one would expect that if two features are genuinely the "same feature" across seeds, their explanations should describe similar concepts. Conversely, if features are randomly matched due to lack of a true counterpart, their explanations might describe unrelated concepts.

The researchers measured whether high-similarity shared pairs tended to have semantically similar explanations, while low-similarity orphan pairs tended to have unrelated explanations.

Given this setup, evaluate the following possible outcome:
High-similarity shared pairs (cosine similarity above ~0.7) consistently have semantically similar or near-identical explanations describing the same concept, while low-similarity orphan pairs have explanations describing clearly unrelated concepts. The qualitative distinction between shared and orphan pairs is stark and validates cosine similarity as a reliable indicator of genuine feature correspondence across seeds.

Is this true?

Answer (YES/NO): NO